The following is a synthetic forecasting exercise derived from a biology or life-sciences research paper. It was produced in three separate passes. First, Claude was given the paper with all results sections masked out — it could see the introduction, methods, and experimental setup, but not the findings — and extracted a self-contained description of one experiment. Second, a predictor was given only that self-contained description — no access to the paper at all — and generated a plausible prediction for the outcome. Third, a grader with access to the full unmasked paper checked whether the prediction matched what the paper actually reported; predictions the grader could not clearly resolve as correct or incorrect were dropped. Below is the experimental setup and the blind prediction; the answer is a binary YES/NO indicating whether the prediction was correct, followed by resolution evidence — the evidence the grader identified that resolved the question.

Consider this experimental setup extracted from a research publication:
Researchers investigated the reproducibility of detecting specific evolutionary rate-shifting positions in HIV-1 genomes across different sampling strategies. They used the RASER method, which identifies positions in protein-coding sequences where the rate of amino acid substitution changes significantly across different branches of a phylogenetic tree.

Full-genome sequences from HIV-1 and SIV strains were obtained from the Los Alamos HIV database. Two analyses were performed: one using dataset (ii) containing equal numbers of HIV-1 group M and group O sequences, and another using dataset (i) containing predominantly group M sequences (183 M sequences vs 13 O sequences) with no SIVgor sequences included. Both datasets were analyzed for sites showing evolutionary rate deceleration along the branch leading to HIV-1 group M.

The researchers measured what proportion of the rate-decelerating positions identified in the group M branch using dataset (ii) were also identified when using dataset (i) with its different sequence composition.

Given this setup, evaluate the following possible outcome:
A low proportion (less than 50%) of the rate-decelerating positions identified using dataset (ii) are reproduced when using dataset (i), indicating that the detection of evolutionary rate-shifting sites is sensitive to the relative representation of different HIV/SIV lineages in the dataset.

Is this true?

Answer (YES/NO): NO